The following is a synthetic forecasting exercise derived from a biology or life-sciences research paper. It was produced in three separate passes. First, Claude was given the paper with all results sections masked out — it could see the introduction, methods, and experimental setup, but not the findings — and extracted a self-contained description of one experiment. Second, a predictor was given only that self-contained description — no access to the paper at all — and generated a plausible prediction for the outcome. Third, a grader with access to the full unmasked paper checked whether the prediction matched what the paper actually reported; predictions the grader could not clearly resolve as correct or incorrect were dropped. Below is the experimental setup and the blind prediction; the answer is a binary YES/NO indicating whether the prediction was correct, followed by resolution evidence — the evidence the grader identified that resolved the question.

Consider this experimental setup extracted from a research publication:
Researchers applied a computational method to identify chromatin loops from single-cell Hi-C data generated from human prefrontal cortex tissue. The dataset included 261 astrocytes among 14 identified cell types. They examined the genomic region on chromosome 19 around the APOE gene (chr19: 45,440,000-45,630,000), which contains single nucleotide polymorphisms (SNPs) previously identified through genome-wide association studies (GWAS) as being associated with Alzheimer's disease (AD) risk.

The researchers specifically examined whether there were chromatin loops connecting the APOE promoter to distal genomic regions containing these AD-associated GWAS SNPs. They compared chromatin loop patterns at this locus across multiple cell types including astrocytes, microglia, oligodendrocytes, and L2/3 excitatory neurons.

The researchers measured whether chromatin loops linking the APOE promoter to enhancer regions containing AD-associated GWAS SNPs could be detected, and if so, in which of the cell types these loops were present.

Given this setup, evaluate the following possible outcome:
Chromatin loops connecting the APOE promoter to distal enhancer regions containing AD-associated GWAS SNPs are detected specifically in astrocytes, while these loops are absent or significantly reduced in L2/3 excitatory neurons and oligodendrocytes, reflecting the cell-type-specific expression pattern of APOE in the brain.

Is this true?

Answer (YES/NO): YES